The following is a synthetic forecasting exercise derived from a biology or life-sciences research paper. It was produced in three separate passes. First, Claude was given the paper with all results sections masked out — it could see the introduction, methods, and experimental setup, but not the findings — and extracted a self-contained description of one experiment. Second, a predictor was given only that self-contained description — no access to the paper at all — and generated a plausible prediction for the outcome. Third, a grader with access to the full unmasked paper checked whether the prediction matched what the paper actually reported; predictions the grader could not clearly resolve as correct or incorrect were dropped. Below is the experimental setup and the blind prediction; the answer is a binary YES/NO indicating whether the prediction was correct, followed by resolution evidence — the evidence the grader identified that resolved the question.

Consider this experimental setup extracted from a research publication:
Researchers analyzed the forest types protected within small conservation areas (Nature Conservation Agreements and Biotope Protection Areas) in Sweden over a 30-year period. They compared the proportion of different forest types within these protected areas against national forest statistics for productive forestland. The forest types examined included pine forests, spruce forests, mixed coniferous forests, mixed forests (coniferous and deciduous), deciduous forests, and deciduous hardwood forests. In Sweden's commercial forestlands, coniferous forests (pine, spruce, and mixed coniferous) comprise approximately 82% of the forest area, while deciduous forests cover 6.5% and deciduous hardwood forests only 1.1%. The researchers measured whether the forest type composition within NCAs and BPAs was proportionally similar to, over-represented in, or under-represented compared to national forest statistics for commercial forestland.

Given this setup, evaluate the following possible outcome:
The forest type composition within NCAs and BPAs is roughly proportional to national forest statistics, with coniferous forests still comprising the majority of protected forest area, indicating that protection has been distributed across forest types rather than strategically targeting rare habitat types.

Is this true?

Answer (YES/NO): NO